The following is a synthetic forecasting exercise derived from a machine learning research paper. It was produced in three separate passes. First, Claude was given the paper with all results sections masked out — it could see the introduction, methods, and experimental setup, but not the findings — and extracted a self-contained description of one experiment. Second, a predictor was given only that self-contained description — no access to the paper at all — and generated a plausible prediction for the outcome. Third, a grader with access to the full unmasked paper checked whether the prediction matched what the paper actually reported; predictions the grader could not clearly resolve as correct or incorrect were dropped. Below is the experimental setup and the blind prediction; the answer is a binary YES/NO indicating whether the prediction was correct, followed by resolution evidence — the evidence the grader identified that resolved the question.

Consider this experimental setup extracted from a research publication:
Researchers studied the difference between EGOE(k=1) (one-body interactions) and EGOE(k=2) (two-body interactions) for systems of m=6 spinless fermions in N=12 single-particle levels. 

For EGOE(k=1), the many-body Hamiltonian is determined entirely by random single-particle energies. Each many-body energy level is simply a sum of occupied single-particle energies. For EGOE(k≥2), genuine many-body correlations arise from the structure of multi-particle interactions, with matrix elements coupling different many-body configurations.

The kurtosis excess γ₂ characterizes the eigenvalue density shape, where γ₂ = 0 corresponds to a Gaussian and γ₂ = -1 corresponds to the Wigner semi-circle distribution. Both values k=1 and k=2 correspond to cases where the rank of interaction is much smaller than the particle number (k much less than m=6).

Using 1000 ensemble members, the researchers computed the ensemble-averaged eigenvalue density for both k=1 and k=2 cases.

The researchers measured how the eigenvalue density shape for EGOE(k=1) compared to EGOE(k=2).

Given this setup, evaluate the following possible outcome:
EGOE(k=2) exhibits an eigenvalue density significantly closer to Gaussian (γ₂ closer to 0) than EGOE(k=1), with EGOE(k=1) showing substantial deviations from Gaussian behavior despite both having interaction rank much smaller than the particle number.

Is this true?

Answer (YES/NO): NO